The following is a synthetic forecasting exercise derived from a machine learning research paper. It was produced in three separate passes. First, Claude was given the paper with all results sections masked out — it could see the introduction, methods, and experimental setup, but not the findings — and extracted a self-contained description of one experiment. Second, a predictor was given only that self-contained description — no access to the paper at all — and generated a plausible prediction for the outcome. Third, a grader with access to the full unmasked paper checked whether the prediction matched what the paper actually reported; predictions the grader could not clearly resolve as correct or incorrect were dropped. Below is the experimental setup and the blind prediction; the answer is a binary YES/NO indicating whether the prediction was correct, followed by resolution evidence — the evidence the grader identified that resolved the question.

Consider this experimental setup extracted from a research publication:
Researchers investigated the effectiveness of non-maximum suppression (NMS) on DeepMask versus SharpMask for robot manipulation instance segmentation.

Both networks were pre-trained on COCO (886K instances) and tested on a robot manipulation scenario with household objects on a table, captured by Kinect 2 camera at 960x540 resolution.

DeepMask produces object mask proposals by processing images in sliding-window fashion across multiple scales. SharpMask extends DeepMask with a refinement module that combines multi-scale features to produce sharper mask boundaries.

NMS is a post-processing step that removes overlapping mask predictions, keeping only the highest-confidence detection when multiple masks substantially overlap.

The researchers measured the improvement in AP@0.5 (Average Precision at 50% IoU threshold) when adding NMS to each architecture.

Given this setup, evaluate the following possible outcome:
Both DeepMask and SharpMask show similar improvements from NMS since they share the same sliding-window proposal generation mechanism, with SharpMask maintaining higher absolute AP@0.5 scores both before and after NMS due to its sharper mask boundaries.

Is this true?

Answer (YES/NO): NO